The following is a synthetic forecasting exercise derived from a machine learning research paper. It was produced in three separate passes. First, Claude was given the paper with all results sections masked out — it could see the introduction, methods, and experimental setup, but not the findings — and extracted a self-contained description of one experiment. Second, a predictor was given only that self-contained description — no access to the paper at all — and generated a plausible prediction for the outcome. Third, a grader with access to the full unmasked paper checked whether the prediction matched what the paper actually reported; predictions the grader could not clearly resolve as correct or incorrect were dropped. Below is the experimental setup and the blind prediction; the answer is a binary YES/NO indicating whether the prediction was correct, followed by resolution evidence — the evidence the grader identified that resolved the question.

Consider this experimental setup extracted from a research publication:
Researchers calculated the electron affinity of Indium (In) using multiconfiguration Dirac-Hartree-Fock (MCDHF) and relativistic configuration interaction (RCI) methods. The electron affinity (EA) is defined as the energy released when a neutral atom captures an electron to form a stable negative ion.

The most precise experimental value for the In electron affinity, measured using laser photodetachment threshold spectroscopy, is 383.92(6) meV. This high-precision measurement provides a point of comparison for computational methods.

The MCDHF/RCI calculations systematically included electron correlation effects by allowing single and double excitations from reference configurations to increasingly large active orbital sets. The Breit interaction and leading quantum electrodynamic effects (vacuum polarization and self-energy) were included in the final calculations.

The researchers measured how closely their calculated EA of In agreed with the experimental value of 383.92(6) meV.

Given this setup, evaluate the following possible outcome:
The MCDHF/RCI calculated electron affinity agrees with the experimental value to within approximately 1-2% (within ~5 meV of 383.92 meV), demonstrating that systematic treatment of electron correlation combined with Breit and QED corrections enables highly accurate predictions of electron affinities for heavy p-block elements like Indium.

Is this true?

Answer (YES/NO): YES